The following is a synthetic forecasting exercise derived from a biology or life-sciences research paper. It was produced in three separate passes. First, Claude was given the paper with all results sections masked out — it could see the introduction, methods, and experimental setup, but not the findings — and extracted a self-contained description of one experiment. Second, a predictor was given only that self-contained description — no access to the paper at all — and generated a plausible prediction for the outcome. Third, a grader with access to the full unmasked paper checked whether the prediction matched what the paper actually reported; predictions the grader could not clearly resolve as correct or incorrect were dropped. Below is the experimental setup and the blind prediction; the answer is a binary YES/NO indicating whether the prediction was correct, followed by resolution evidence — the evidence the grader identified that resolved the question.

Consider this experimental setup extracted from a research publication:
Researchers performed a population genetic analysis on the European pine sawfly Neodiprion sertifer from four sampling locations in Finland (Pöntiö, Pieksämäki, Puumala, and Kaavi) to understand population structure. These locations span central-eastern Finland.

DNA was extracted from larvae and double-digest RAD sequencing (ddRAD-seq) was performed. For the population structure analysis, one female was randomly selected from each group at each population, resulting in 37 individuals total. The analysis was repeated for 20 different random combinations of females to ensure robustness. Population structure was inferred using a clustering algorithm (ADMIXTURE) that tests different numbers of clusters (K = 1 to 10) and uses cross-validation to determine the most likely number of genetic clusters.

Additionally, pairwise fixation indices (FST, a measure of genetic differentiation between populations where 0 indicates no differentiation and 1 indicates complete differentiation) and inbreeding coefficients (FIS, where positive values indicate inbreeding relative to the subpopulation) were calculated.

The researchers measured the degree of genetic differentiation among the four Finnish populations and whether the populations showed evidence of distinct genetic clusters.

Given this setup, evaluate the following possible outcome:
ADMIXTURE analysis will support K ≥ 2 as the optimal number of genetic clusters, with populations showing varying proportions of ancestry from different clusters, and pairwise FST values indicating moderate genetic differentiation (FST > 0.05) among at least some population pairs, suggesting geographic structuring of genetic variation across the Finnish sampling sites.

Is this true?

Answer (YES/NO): NO